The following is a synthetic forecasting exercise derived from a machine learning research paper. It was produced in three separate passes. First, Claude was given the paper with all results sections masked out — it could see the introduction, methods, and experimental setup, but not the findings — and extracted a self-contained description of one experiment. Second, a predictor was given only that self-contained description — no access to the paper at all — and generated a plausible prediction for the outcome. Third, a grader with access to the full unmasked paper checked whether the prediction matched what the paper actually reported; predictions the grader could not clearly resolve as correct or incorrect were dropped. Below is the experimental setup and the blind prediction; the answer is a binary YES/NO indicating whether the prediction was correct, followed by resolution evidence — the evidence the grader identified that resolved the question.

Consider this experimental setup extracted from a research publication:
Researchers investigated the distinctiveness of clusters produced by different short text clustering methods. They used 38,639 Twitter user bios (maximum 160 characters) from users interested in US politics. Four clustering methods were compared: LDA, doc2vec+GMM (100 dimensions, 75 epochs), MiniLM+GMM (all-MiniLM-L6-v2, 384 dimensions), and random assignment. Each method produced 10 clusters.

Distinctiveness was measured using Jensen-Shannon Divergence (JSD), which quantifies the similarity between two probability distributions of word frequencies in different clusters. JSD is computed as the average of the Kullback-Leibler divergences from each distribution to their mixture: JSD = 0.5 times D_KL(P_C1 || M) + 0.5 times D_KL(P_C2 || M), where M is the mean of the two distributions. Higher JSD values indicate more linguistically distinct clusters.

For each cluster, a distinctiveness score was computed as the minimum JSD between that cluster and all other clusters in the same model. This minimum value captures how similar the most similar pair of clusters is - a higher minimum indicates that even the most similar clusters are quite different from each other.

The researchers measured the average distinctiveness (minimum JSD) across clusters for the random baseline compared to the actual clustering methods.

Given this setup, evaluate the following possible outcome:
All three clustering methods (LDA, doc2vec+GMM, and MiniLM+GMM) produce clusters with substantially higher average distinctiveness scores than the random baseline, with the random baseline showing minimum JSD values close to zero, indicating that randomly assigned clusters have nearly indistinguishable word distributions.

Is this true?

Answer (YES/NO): NO